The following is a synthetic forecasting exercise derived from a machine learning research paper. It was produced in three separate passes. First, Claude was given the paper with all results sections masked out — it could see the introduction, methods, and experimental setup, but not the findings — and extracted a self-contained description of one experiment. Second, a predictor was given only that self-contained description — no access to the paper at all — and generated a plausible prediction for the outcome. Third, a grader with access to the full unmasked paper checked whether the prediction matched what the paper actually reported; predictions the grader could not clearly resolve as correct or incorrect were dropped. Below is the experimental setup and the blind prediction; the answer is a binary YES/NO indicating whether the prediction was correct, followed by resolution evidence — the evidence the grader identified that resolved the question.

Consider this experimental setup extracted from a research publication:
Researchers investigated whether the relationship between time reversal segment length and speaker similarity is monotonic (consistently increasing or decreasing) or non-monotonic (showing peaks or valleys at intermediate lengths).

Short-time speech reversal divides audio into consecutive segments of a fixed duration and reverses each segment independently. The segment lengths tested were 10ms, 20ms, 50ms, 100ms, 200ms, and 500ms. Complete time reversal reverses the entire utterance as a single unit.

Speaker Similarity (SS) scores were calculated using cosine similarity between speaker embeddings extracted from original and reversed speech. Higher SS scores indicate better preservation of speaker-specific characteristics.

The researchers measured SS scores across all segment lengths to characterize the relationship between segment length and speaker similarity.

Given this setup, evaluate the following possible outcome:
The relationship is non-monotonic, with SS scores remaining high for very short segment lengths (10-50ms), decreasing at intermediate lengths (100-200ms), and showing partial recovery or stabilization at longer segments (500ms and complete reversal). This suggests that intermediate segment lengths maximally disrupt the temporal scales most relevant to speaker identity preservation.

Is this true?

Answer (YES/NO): NO